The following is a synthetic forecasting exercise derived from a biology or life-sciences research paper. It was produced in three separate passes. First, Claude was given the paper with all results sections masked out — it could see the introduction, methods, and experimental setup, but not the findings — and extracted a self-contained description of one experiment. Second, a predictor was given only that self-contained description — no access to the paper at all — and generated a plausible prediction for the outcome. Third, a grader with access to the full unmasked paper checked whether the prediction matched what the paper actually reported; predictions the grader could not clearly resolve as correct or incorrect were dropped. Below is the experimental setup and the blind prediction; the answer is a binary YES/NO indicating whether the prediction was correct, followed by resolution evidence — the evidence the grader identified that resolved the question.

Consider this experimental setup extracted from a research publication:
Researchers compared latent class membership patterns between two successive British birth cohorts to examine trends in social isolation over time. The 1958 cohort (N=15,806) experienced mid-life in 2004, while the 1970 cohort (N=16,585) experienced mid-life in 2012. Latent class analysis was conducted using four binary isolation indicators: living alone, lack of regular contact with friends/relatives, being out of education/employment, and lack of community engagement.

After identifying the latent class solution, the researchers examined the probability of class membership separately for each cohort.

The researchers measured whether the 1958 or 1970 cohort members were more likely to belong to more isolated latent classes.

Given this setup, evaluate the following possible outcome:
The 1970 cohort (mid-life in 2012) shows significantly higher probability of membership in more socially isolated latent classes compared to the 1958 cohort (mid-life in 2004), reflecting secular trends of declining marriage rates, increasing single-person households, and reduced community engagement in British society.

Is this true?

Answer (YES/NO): YES